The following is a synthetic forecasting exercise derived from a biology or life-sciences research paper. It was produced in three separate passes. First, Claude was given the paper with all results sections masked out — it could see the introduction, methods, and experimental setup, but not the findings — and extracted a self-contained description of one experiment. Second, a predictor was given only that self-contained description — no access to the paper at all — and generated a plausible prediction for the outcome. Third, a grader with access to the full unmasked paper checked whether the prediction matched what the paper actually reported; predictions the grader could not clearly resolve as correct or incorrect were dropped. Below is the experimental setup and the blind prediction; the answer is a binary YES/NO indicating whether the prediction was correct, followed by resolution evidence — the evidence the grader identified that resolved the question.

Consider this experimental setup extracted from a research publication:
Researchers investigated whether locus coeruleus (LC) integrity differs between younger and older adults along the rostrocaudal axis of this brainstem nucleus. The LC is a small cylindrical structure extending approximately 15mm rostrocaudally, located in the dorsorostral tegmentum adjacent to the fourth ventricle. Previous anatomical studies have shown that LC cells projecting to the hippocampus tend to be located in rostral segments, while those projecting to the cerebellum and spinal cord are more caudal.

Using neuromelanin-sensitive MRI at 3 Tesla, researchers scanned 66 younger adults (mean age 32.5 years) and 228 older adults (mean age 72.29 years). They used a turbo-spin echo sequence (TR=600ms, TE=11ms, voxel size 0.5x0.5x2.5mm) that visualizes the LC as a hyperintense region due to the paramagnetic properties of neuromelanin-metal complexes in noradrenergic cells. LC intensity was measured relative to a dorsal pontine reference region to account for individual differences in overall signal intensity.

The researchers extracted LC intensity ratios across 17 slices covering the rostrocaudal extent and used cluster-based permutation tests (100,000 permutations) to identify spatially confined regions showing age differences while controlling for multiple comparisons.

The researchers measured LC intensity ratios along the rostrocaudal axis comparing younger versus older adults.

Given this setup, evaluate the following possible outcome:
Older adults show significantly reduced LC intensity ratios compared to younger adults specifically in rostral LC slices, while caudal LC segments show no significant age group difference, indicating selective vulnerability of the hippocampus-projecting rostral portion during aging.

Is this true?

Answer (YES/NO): NO